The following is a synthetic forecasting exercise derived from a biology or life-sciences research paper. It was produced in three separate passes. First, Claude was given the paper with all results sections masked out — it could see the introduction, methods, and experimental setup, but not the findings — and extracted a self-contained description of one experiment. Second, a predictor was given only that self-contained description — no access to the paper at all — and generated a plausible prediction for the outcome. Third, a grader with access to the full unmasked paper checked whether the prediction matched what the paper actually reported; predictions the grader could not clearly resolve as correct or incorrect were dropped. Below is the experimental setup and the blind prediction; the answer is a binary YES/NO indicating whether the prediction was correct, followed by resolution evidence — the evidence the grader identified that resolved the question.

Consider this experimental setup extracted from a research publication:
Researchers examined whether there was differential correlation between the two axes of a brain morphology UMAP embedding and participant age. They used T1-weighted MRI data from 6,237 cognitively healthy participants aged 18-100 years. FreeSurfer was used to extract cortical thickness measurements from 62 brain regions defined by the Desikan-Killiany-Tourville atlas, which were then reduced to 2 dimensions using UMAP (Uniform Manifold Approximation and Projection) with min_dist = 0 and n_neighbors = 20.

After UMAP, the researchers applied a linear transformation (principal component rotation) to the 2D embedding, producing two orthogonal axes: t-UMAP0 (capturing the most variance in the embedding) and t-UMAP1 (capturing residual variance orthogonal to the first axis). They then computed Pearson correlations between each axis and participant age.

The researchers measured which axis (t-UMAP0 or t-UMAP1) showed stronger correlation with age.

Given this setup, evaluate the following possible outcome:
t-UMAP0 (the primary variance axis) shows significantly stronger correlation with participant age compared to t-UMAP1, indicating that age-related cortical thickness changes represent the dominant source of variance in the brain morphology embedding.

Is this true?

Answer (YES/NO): YES